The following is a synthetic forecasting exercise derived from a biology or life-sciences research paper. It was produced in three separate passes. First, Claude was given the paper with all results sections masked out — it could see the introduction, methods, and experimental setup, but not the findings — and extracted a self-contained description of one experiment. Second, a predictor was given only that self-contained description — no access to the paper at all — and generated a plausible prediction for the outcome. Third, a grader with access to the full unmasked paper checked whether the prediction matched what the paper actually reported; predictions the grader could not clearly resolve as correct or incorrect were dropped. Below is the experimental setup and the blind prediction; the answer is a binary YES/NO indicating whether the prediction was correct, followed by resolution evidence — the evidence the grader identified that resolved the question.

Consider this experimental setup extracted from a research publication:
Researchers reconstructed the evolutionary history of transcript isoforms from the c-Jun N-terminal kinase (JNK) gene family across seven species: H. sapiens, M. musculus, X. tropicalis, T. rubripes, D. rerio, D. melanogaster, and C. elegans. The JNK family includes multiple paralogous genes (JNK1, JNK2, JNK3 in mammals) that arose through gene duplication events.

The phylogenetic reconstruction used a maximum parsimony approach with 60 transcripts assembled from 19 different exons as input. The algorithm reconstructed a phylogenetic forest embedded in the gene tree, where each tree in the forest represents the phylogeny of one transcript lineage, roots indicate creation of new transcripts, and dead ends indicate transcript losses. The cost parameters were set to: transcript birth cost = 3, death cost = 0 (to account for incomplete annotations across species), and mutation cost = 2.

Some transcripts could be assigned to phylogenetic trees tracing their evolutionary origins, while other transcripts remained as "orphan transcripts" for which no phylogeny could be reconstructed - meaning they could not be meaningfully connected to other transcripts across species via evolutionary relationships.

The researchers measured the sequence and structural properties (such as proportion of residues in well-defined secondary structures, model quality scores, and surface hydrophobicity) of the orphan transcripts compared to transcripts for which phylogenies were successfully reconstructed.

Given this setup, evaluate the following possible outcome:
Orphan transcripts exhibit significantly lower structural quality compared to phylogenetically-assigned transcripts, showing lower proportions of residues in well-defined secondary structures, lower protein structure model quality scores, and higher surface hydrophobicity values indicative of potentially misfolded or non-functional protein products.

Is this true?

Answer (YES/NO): NO